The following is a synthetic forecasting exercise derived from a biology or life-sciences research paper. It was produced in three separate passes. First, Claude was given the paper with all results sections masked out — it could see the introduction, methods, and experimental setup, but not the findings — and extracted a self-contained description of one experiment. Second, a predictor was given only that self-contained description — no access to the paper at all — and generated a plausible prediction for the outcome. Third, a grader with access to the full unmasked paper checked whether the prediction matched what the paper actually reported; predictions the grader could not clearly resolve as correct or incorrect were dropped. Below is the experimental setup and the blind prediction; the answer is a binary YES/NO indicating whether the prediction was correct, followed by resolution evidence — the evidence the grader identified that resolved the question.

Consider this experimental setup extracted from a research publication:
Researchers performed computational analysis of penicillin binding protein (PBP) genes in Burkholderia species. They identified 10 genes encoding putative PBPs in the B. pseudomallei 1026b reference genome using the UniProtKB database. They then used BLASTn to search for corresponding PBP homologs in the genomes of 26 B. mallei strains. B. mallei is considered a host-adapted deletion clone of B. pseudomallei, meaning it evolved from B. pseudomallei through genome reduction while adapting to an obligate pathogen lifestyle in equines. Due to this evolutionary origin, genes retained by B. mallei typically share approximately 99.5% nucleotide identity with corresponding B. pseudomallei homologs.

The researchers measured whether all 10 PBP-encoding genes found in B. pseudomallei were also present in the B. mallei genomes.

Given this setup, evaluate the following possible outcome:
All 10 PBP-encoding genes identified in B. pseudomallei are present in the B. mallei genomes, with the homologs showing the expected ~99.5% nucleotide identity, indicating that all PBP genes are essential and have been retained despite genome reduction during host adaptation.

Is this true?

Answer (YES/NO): NO